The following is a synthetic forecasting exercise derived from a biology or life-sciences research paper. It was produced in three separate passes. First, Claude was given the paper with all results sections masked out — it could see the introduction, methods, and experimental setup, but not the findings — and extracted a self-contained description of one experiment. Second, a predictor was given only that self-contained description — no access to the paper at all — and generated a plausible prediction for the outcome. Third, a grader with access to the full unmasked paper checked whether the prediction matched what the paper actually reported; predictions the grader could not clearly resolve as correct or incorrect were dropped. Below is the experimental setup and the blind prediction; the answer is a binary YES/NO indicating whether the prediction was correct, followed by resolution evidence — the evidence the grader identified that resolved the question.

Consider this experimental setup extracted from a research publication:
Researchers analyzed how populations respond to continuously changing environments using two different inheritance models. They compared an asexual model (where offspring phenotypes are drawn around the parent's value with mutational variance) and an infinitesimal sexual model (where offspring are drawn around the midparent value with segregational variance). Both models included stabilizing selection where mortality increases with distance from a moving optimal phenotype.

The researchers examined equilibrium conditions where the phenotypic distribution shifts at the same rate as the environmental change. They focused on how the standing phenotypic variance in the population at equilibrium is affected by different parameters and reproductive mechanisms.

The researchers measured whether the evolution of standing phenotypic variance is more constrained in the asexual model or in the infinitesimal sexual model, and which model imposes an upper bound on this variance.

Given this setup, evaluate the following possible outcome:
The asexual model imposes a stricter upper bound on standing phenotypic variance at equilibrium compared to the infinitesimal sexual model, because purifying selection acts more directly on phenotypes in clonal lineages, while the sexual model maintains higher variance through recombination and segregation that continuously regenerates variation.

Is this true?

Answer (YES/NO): NO